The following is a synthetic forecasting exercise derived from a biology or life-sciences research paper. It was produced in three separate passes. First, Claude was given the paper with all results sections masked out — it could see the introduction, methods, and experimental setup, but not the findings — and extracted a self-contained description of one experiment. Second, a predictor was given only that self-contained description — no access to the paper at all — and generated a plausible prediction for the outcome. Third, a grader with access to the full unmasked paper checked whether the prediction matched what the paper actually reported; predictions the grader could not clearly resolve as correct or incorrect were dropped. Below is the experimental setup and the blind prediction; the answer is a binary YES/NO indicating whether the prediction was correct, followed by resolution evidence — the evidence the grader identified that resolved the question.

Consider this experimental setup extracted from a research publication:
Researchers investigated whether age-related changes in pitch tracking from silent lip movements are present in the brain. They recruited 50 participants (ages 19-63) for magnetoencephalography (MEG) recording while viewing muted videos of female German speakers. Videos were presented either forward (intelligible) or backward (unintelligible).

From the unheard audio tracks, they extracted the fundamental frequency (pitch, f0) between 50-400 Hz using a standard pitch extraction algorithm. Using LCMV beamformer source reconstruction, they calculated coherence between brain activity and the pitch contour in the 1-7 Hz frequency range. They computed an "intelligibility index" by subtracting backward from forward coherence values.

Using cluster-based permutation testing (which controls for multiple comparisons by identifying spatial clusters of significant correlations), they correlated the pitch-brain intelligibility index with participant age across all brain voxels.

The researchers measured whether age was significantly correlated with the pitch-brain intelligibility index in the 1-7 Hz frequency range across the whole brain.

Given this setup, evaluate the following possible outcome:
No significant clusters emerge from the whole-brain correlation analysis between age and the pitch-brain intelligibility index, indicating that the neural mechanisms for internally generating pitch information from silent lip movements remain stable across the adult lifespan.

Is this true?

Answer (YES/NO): NO